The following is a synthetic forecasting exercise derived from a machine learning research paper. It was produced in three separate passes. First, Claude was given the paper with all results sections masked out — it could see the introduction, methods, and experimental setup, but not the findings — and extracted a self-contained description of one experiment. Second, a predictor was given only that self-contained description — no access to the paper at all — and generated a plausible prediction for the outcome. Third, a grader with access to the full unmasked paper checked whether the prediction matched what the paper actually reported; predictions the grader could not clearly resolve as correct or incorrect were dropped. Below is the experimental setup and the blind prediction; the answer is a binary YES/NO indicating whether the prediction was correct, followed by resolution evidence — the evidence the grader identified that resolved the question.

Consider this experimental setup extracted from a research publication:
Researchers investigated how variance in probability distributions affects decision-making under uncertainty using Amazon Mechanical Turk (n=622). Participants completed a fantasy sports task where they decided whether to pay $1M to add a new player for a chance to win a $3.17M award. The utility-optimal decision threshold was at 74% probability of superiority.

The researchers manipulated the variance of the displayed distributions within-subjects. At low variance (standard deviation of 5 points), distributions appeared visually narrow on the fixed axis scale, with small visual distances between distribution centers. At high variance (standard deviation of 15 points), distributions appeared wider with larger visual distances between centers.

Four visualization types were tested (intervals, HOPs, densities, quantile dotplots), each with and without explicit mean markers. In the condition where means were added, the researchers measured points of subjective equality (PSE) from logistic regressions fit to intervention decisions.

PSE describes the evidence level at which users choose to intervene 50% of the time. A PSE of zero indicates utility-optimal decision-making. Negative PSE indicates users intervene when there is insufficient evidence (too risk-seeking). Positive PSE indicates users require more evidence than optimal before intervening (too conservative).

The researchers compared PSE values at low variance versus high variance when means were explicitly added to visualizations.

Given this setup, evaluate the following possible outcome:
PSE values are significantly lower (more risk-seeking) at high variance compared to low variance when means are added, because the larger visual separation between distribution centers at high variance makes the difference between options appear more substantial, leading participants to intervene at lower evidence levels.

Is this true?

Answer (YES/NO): YES